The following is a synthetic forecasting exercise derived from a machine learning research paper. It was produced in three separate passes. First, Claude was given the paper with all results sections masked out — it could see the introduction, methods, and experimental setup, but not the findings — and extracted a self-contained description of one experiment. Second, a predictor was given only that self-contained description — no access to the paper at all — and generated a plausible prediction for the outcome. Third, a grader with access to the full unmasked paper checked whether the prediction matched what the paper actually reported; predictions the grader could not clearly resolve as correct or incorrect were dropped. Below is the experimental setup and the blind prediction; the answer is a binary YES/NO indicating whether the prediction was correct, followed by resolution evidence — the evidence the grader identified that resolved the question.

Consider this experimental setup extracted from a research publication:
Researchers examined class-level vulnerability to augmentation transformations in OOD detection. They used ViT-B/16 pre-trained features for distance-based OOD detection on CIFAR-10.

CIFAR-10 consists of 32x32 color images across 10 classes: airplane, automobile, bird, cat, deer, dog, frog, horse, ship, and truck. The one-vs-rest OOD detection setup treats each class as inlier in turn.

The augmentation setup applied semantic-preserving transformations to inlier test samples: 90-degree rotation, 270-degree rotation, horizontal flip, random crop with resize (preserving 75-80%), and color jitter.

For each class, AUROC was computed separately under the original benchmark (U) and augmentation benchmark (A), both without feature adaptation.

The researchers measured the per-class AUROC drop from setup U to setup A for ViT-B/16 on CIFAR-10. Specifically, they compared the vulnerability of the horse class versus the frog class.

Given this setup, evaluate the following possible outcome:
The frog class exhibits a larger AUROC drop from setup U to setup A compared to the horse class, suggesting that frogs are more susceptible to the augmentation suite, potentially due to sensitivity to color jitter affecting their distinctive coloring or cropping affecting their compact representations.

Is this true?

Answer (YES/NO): NO